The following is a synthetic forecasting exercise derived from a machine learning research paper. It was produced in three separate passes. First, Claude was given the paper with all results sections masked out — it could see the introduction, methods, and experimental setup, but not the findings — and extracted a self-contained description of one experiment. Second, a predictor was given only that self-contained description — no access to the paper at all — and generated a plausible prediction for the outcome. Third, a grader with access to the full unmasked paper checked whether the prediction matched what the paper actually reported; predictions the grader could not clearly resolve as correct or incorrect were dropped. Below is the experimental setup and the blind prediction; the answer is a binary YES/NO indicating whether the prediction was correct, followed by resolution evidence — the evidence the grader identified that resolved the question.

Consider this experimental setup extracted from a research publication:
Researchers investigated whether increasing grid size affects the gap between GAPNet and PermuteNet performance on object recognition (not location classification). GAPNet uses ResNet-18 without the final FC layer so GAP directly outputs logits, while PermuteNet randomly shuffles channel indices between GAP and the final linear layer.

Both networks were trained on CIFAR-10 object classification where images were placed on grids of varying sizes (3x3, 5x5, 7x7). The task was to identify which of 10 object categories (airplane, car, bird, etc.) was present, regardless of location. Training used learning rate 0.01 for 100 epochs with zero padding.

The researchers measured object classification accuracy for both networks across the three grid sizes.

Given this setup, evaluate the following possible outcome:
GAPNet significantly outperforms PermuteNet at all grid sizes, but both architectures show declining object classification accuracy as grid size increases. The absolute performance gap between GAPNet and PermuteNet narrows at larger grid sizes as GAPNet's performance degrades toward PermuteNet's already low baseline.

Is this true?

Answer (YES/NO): NO